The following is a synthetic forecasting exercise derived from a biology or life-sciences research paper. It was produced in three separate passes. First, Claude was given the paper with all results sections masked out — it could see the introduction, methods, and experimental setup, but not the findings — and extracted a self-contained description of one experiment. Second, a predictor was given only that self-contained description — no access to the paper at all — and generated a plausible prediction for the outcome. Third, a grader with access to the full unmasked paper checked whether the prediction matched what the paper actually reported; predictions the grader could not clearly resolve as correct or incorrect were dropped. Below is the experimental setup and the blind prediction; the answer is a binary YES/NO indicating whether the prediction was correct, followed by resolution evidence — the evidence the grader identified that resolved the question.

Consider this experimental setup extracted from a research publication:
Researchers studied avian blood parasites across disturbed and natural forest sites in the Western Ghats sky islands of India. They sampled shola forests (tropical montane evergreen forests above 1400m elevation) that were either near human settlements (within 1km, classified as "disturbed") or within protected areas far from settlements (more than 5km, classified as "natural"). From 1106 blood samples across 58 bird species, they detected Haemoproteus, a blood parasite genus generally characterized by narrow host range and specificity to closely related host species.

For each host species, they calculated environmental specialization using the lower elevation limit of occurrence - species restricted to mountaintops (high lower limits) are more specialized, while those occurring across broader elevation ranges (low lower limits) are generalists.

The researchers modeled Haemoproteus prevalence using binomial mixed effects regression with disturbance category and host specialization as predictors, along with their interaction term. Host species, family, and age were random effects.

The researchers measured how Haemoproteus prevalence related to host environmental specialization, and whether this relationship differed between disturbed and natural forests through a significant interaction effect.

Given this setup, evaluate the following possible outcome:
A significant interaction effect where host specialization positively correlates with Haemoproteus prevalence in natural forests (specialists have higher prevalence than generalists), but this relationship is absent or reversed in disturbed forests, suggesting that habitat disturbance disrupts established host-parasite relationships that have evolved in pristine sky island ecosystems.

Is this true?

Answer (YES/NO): YES